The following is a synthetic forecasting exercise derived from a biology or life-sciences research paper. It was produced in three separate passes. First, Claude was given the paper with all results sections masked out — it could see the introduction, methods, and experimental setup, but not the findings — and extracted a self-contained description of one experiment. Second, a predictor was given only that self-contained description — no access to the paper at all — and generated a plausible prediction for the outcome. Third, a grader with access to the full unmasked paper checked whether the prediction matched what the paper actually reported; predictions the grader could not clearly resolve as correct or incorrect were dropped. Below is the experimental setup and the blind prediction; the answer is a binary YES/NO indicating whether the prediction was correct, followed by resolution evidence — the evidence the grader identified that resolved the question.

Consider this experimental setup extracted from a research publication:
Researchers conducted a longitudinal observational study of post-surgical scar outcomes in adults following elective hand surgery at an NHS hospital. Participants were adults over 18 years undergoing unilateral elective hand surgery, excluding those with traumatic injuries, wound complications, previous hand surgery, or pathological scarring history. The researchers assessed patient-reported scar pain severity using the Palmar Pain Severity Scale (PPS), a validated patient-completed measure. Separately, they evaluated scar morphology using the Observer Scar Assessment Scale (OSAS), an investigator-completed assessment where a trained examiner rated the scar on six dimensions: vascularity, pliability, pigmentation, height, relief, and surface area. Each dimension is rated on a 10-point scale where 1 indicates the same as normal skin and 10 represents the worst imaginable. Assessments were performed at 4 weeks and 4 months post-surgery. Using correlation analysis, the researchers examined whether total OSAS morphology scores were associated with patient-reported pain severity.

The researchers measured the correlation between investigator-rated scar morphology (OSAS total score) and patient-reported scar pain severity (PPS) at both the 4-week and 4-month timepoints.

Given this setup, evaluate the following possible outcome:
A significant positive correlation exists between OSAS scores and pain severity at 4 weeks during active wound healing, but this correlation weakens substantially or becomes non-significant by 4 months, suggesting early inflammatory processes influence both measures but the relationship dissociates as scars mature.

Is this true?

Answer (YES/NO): NO